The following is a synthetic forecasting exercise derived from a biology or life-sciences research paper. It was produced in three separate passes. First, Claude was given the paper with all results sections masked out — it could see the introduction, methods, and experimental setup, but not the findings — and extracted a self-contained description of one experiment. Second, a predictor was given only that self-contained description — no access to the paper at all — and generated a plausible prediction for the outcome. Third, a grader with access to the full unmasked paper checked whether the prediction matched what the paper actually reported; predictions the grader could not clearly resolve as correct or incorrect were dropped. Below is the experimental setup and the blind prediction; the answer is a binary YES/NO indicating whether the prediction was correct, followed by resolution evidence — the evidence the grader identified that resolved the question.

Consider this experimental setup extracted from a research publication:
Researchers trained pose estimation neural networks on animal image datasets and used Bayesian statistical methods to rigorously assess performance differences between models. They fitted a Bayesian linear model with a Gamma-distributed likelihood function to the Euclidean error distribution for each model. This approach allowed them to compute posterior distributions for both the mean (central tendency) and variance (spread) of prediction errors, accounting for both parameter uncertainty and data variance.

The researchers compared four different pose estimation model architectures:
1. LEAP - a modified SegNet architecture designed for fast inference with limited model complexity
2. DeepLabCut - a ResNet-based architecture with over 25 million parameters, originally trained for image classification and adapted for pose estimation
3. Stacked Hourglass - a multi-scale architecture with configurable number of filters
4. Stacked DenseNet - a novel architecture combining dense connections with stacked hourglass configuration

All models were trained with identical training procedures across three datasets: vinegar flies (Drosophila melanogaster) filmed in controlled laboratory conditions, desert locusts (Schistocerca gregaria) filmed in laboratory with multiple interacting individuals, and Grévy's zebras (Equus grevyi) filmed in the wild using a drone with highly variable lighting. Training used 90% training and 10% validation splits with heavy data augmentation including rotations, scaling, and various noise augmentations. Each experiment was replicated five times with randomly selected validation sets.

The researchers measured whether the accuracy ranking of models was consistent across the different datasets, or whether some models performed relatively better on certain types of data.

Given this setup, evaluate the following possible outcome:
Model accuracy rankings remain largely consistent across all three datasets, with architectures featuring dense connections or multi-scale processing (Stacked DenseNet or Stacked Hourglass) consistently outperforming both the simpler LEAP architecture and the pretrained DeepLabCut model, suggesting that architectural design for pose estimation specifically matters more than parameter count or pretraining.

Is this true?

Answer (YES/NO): NO